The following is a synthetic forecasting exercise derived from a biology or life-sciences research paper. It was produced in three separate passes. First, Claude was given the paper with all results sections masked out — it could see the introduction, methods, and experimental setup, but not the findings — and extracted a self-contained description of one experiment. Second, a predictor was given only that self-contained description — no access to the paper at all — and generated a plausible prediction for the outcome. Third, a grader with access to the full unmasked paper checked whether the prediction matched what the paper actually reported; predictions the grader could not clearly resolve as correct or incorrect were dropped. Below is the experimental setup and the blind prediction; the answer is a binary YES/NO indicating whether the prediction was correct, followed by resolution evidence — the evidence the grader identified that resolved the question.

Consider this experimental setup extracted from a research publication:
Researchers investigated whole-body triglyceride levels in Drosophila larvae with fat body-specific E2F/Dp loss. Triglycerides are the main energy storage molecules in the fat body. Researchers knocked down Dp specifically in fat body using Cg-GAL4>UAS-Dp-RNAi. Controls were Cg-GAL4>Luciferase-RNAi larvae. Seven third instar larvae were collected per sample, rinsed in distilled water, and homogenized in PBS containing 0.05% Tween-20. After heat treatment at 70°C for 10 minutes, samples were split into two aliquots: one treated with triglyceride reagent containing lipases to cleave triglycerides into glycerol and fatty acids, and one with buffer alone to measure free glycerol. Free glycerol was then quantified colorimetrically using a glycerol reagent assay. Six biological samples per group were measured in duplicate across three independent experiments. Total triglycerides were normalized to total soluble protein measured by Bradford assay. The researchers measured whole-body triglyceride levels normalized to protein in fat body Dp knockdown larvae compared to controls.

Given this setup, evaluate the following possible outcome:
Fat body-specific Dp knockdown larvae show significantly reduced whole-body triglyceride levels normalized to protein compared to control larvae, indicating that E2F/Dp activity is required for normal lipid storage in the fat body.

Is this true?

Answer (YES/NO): YES